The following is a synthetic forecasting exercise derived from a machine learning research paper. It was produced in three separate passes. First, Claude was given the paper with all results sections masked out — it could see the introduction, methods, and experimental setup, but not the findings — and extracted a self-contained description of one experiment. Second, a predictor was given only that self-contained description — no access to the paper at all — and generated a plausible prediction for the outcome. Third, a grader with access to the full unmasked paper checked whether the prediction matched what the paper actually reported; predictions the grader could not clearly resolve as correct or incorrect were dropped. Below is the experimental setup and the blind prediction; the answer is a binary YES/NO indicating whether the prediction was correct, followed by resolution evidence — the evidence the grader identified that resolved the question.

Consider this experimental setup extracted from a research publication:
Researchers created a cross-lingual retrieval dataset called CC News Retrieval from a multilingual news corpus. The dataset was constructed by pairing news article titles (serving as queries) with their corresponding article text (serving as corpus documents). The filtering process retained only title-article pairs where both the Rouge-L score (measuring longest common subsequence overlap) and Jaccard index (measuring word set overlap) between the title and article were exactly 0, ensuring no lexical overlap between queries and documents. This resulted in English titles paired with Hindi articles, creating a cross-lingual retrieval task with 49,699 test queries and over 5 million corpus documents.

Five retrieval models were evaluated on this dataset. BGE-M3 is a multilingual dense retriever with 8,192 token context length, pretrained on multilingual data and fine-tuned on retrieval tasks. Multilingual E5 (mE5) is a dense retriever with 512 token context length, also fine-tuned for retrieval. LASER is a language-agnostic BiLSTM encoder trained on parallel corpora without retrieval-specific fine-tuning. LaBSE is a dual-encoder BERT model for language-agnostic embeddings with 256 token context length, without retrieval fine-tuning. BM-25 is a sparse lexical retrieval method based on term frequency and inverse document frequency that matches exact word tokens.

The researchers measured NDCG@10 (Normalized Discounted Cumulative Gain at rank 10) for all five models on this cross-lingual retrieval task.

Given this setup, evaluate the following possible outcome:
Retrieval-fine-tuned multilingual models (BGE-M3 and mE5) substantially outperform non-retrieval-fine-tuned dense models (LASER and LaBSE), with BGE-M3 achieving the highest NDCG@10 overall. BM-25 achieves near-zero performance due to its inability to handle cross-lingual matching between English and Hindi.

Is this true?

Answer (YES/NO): YES